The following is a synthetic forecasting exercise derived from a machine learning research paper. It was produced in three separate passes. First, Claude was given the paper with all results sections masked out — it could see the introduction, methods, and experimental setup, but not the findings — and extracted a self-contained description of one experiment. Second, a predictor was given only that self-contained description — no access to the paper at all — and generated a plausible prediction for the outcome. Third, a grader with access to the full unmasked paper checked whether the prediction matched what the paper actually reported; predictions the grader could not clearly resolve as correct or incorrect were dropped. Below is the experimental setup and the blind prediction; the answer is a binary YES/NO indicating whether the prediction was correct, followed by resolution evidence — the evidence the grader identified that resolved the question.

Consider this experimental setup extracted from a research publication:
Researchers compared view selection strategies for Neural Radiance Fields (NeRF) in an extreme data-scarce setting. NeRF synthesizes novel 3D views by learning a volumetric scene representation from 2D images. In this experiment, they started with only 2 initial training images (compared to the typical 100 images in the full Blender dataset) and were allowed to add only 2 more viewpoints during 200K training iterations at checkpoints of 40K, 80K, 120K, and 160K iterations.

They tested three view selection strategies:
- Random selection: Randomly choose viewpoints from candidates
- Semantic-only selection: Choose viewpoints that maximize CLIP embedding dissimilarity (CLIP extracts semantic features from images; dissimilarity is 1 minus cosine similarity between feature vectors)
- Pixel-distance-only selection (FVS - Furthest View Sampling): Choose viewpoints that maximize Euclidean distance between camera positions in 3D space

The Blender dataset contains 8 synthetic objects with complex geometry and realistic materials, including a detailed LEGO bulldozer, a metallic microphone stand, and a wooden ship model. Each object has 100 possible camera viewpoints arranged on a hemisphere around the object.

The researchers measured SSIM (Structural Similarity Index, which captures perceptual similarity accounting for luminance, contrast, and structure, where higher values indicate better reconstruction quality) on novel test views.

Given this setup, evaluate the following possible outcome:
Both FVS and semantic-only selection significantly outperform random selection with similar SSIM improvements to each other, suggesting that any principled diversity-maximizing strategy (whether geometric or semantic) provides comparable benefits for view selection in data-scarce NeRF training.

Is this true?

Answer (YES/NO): NO